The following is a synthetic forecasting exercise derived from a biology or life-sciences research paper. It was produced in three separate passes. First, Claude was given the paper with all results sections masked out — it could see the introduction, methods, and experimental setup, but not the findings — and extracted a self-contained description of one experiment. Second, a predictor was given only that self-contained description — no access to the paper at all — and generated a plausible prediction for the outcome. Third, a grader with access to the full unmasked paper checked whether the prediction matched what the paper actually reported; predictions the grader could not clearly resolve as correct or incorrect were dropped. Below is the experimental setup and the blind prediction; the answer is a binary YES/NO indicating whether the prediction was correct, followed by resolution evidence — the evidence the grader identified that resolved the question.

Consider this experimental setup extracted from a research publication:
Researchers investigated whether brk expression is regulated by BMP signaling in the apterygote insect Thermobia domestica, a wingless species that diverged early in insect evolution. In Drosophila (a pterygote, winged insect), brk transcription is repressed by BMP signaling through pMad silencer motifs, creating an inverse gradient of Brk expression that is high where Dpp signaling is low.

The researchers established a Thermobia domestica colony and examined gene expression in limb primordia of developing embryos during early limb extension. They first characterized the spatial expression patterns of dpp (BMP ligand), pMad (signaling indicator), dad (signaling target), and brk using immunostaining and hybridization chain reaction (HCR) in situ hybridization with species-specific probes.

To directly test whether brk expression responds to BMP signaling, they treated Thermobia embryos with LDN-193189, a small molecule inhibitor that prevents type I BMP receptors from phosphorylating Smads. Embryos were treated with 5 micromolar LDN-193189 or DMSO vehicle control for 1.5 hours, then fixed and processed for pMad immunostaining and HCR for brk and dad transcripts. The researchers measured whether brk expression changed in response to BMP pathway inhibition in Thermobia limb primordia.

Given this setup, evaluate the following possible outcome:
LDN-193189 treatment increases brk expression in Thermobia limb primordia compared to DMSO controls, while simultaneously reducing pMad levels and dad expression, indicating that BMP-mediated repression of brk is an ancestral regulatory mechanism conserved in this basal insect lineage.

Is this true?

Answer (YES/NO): NO